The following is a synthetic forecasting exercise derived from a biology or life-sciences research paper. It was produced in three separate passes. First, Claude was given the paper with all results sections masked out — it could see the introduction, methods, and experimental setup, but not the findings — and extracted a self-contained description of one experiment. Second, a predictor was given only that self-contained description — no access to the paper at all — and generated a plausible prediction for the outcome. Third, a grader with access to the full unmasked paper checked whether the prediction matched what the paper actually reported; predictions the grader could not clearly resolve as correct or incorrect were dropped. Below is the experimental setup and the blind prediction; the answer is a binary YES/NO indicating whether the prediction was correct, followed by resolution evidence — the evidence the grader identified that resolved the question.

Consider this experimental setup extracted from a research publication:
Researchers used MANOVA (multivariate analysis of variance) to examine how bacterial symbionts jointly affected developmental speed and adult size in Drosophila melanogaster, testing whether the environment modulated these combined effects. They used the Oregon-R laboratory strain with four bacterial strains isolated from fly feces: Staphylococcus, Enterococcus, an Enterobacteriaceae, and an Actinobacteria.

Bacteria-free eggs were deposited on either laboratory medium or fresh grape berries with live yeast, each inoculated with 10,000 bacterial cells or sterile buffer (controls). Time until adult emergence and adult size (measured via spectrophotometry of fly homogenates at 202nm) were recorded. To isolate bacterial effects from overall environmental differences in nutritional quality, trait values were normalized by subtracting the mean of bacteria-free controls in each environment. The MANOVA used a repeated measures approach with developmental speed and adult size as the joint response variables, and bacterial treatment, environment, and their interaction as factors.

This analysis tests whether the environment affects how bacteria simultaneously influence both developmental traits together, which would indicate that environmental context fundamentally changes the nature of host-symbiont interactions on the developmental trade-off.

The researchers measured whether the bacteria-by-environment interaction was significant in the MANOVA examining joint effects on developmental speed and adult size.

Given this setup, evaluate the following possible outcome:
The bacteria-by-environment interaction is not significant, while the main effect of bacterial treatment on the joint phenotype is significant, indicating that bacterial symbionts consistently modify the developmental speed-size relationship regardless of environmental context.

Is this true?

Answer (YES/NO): NO